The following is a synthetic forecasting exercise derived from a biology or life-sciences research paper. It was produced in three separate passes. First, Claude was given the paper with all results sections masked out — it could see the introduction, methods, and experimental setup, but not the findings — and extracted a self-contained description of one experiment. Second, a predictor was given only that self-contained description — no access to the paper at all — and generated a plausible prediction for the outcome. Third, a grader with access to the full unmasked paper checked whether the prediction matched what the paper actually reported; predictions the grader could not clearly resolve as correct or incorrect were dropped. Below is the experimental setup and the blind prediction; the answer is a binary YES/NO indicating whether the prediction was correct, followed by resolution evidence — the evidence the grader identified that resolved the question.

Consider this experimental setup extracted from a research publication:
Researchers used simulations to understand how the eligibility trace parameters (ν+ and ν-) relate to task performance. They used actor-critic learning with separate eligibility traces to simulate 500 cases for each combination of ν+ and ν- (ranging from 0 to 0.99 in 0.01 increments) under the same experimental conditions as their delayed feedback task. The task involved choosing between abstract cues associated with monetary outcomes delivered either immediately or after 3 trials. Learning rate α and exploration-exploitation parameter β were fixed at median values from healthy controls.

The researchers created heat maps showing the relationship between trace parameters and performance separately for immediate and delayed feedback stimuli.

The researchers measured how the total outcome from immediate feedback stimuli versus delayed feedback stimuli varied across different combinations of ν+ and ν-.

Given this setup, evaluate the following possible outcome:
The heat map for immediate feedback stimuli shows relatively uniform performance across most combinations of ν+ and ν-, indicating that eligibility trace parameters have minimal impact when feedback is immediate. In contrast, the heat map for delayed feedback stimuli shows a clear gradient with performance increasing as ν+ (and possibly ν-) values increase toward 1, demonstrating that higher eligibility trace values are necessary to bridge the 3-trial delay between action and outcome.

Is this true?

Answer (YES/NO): NO